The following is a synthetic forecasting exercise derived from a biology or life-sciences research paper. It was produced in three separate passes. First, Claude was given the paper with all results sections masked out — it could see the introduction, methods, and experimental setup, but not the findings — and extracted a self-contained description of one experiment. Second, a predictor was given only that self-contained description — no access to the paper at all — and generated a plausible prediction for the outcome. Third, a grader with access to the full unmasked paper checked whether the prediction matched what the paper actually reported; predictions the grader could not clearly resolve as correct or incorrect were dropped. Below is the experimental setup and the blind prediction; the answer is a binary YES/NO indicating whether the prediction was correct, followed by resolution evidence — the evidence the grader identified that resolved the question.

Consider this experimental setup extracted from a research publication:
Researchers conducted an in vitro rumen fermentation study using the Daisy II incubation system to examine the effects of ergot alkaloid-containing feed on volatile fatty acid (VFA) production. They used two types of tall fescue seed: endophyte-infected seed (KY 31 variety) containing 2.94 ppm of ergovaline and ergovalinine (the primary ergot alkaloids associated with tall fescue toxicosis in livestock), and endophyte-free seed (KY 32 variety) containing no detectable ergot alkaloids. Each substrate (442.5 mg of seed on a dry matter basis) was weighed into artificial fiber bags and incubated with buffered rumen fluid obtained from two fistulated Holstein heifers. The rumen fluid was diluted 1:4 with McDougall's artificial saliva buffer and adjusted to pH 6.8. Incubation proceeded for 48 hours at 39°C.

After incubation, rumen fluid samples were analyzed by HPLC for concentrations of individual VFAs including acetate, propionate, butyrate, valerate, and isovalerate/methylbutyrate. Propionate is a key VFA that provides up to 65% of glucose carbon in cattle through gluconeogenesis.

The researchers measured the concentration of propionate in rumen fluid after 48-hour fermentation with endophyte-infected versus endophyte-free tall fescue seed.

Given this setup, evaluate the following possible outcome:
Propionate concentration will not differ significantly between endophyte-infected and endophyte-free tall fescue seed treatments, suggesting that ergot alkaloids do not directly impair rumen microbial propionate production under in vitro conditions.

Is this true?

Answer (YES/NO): NO